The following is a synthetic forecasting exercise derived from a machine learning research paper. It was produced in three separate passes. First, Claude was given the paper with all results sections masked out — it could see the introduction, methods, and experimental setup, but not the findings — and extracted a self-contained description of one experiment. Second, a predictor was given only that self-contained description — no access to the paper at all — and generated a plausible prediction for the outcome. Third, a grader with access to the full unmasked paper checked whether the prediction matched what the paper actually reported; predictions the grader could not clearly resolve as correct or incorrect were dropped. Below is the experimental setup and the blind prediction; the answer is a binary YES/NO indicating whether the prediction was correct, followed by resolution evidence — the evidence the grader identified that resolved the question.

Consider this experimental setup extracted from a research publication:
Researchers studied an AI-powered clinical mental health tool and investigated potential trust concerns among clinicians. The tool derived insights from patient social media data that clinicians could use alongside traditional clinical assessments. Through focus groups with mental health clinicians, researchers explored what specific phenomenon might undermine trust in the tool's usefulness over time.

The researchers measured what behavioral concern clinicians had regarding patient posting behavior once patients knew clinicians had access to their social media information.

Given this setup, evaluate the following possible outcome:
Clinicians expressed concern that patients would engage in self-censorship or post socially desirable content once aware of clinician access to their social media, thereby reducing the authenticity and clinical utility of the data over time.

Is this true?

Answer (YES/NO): YES